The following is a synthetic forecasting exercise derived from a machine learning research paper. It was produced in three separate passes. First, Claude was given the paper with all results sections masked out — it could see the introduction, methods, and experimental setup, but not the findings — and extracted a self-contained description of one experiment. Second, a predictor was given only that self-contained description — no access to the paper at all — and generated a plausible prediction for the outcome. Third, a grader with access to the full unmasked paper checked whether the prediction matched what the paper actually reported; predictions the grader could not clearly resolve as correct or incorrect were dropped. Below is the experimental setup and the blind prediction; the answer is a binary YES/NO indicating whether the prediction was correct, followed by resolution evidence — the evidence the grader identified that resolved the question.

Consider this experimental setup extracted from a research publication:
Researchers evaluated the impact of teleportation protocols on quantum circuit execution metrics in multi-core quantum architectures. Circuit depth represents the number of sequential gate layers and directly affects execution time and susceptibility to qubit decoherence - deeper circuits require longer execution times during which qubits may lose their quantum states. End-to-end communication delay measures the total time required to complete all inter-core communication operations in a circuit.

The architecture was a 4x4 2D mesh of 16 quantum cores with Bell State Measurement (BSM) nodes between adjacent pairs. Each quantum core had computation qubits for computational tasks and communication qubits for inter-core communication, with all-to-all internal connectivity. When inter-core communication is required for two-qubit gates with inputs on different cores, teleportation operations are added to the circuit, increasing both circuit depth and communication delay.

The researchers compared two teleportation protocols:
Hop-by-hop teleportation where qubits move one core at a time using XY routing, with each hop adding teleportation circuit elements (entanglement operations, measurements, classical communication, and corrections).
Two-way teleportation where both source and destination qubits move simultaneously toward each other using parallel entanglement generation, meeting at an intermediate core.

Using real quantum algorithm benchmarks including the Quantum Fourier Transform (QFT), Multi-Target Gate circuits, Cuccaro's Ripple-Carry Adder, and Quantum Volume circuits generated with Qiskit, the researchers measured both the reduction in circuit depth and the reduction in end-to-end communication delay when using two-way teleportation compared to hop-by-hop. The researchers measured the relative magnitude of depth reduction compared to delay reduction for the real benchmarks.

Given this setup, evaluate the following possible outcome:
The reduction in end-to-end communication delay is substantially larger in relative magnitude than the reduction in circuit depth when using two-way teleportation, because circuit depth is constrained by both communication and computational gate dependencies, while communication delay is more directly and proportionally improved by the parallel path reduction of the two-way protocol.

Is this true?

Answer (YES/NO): NO